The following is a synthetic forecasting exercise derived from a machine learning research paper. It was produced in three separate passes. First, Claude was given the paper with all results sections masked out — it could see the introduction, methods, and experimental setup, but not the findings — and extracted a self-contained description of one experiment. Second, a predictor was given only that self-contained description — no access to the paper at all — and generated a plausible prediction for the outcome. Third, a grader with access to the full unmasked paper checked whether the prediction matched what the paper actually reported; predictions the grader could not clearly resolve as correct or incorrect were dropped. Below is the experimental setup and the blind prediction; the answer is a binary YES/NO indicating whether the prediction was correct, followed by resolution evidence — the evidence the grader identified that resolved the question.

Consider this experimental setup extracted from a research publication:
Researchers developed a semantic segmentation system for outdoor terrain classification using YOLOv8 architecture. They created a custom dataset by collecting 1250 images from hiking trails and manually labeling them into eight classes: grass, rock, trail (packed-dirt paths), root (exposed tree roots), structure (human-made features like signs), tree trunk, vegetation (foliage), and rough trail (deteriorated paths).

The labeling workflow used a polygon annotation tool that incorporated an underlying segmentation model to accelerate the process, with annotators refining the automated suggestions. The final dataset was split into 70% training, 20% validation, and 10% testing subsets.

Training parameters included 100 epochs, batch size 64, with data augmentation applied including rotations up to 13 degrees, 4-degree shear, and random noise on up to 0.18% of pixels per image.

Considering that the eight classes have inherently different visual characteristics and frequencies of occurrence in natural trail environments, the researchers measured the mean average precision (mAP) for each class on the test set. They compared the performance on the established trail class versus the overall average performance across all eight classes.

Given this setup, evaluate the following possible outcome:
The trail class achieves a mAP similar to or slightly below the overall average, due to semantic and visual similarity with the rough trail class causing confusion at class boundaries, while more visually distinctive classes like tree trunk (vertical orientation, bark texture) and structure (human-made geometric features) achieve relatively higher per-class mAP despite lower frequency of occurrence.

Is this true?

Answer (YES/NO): NO